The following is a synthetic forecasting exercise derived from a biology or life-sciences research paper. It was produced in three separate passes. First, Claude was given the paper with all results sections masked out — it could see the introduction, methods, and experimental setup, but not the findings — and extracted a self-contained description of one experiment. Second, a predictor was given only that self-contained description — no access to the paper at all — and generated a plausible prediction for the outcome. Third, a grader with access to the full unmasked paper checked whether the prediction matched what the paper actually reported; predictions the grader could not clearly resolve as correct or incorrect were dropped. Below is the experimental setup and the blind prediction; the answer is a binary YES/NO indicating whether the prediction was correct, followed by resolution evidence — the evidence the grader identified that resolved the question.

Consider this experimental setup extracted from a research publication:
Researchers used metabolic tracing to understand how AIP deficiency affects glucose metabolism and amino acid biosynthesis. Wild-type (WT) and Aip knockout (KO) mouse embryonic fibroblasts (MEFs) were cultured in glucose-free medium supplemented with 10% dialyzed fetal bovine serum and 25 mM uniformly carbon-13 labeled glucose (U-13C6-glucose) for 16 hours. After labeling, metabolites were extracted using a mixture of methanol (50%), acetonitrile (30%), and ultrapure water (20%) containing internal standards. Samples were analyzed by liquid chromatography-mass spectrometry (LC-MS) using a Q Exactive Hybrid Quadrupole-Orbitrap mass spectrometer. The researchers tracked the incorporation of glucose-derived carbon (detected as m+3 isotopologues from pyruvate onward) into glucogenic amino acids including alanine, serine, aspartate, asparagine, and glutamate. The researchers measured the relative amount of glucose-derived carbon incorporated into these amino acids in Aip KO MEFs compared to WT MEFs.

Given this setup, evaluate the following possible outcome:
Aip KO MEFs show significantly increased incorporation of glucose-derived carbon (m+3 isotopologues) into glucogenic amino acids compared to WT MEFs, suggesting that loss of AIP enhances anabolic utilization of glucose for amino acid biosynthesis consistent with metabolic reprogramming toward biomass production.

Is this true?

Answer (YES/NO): NO